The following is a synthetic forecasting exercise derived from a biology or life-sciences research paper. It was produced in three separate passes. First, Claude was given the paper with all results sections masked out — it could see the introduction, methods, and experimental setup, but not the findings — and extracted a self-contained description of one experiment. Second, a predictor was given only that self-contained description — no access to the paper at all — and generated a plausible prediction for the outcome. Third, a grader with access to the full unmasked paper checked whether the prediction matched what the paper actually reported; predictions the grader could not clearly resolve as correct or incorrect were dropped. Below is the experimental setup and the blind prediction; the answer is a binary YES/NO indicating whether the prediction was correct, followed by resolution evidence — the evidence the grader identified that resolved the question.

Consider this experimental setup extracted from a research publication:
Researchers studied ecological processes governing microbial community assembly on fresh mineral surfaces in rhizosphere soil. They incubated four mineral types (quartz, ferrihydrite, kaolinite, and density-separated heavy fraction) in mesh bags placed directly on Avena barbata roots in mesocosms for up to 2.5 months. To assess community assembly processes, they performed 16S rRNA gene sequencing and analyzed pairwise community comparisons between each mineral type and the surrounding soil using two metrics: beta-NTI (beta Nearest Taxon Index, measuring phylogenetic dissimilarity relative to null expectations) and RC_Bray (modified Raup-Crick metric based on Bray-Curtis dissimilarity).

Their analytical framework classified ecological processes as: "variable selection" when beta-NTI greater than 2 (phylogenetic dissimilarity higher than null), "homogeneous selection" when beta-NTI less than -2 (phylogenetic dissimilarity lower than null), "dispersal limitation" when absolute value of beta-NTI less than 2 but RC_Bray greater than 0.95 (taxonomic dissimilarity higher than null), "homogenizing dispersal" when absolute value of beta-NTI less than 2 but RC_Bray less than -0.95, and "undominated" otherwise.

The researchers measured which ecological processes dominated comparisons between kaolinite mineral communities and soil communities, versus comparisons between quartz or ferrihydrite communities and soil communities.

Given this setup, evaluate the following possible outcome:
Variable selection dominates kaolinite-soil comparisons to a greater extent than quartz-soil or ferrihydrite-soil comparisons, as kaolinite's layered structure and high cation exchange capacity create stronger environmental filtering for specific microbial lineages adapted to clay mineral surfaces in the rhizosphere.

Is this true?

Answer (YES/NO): NO